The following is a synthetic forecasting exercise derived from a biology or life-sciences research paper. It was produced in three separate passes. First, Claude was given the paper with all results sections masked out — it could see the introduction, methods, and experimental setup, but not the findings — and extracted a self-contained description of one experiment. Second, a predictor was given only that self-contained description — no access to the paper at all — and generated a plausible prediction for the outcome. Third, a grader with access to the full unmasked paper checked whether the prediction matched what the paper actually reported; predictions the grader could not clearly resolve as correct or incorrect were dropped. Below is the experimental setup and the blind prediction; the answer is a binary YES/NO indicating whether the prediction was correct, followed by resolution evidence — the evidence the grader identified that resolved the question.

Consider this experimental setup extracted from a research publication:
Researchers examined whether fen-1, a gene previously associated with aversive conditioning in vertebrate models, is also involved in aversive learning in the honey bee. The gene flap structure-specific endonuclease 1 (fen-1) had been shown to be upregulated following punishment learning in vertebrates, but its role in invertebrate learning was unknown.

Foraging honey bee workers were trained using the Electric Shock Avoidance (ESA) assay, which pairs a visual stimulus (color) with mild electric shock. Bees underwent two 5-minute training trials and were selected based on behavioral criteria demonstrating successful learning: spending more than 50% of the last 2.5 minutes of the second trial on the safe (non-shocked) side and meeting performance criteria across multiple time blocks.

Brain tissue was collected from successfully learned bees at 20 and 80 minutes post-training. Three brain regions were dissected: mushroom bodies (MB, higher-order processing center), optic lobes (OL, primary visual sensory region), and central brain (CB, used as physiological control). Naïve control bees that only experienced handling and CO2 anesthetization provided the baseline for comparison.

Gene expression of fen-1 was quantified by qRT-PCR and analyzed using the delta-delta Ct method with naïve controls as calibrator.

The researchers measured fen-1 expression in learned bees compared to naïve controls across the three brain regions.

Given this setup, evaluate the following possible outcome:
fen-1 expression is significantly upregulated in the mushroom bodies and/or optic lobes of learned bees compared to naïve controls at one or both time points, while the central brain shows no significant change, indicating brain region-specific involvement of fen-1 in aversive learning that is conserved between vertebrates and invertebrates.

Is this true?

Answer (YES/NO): YES